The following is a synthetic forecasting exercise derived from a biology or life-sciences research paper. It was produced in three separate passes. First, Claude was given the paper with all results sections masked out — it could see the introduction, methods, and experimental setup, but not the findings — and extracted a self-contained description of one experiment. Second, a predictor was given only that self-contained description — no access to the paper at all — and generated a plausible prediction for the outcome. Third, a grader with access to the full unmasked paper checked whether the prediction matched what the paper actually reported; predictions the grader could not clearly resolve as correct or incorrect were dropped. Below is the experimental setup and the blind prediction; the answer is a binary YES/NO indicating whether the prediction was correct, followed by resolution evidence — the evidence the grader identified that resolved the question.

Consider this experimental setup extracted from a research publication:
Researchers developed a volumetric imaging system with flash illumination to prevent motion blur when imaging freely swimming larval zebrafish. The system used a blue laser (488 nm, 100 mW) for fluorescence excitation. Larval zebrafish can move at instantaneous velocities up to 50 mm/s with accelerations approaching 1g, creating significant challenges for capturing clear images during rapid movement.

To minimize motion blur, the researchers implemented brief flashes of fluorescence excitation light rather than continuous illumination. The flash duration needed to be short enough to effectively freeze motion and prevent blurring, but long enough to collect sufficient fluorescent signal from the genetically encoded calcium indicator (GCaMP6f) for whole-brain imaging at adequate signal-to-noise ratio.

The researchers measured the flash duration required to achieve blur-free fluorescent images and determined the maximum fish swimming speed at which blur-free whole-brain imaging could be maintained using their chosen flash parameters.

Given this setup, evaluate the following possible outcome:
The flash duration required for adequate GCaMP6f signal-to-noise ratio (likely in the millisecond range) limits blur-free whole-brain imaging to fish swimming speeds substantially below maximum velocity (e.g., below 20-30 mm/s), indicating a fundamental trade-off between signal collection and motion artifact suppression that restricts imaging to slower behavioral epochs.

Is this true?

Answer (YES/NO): NO